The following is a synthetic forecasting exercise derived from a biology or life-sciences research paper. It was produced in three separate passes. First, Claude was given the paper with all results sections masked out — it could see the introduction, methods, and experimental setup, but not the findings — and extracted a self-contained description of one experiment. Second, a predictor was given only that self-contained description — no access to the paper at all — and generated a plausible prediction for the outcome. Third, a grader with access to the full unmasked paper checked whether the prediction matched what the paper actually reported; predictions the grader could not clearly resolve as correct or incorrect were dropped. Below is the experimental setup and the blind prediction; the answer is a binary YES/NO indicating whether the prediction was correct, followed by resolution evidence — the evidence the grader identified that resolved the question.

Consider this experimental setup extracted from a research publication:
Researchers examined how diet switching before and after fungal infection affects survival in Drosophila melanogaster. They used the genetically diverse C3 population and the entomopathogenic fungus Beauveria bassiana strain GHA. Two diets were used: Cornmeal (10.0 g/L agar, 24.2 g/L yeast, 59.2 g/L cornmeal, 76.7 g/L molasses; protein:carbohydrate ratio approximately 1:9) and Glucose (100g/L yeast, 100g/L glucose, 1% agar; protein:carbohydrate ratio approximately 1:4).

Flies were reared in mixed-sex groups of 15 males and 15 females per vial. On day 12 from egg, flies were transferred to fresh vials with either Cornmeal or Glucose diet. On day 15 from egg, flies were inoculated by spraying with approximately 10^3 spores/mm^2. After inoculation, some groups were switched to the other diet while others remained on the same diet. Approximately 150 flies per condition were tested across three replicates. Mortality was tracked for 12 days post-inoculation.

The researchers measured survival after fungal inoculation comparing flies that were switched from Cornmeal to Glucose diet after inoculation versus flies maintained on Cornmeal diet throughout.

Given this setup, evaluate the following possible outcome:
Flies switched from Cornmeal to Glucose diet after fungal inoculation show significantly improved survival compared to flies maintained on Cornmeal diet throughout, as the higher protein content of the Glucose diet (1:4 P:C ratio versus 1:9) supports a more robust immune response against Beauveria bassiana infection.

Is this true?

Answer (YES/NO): YES